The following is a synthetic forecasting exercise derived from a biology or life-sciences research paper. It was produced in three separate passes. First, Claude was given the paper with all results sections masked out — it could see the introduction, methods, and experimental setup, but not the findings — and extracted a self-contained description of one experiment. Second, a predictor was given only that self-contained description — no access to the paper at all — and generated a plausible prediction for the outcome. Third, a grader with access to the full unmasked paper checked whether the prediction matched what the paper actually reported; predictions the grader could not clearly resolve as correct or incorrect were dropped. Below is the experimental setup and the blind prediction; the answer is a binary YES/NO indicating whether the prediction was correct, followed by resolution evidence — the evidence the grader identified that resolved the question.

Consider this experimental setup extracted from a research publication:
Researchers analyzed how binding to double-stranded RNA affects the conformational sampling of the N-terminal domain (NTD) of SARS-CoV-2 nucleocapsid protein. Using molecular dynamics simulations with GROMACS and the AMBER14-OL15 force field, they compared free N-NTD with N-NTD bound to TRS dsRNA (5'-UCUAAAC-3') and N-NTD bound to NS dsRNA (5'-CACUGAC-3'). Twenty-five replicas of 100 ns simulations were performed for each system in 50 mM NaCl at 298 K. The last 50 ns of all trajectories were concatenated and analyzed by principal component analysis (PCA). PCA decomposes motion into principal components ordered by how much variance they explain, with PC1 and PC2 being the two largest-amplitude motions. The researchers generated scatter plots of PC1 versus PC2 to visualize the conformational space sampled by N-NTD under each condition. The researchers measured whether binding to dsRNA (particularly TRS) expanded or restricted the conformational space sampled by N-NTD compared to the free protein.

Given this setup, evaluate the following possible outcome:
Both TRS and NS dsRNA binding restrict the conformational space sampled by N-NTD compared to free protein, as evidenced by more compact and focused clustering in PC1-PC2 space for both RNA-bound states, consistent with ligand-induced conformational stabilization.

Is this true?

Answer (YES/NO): NO